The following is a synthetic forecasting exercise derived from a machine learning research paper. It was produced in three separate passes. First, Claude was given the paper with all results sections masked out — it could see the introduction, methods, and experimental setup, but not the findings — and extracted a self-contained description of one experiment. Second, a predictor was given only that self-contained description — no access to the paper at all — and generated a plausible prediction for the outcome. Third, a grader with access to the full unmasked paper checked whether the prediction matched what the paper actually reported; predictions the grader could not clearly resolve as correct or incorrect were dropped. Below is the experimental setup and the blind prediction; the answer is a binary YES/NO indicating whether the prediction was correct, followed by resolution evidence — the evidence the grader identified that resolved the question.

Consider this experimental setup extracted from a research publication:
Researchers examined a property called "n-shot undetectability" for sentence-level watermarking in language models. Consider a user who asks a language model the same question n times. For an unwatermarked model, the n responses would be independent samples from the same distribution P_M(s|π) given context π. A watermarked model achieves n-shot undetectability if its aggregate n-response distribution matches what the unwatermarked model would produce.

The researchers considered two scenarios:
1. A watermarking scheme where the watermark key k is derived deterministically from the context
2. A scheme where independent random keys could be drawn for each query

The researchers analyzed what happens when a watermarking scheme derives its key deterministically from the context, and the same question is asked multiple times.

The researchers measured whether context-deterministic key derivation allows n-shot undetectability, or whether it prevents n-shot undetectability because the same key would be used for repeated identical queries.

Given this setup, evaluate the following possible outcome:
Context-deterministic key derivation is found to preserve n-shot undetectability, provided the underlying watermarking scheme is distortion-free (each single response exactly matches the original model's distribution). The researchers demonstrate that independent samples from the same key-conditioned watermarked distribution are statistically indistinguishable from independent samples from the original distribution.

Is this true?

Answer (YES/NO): NO